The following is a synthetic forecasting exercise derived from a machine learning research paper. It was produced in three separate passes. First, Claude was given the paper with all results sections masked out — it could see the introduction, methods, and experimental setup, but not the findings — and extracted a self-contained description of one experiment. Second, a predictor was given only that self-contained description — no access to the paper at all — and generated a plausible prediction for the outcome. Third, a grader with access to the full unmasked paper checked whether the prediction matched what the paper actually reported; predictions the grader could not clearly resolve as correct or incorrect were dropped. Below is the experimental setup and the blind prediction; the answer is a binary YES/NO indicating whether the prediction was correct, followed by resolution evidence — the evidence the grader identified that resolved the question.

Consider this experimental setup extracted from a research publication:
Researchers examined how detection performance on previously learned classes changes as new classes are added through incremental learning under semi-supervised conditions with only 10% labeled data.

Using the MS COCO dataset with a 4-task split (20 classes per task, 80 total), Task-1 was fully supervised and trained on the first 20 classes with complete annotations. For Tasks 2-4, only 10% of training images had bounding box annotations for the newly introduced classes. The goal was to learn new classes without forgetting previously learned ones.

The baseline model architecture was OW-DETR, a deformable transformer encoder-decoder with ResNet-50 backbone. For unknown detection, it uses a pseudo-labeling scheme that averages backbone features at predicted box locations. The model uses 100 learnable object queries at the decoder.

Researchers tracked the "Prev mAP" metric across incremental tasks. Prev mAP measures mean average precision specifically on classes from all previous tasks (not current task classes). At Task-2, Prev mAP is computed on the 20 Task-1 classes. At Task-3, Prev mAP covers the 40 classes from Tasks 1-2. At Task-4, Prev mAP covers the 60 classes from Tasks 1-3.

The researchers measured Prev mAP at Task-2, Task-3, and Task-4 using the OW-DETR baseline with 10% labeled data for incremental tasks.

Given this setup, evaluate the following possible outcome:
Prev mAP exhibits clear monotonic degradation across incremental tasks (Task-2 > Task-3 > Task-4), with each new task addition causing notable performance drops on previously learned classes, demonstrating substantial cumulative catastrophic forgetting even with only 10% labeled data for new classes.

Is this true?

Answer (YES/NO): YES